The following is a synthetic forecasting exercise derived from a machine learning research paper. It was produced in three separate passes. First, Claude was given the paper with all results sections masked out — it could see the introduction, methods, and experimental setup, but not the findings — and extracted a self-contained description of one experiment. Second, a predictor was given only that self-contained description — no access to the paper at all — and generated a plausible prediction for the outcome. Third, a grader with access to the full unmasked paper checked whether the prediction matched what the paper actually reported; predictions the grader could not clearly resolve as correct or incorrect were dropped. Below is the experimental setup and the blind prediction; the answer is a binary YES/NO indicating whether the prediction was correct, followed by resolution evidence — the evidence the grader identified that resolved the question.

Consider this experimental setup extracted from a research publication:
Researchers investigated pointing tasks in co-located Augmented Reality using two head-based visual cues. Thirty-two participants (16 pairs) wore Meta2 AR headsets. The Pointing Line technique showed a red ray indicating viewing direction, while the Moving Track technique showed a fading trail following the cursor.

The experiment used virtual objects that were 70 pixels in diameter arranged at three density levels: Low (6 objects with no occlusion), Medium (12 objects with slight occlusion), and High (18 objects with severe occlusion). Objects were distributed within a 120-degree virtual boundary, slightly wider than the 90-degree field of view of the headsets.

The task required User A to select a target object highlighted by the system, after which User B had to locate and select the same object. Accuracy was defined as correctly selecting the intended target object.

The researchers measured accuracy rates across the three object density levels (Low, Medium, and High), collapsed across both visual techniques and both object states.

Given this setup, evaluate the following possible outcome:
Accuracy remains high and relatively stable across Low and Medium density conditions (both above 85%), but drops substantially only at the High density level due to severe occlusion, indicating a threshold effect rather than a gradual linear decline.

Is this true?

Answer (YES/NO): NO